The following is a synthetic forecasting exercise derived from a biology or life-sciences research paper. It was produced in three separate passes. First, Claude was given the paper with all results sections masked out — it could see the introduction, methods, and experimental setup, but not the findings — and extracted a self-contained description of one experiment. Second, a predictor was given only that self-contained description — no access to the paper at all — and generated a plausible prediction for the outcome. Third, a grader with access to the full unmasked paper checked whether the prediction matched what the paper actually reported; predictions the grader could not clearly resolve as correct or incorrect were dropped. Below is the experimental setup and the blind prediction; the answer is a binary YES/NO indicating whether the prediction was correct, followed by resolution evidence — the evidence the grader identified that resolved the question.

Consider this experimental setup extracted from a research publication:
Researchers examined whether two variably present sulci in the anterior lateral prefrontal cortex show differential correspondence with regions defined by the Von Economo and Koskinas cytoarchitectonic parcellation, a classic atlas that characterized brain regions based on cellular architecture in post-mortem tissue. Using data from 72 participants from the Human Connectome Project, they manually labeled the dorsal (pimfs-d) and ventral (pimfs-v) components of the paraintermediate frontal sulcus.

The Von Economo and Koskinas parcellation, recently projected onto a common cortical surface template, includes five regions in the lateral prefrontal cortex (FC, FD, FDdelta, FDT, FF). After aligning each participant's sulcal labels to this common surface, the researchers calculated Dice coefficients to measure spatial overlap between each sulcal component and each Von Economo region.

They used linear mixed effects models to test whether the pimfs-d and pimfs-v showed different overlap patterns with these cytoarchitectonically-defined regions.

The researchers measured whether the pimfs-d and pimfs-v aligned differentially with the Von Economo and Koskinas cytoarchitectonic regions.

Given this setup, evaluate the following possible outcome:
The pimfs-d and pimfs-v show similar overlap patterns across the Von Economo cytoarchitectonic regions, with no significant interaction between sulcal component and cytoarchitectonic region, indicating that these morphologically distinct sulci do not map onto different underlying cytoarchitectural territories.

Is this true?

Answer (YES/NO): NO